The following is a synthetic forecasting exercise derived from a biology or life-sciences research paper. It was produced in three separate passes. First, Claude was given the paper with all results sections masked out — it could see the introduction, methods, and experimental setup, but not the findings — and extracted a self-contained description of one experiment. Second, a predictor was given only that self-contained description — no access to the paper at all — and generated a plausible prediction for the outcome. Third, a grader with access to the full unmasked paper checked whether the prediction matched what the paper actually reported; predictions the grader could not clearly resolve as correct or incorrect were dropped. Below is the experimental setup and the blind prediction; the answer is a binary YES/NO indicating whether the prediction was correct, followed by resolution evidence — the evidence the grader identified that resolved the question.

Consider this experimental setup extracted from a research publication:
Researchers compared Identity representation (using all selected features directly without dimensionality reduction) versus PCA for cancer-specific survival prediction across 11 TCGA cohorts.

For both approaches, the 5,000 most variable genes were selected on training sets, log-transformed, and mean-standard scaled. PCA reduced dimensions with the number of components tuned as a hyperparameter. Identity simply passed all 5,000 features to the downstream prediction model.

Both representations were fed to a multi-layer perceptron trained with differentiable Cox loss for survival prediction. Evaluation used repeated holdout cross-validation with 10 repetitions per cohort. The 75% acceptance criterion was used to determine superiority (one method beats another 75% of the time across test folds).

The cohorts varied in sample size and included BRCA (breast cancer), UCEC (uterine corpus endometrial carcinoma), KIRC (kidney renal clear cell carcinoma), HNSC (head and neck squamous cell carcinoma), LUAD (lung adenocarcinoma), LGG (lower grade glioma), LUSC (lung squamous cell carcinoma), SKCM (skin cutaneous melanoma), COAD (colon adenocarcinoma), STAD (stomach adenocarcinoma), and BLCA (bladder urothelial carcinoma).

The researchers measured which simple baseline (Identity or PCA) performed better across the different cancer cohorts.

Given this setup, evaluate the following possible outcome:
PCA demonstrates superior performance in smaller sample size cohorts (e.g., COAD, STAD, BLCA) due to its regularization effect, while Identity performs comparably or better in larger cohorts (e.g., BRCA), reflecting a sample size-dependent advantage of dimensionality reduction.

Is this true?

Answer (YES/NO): NO